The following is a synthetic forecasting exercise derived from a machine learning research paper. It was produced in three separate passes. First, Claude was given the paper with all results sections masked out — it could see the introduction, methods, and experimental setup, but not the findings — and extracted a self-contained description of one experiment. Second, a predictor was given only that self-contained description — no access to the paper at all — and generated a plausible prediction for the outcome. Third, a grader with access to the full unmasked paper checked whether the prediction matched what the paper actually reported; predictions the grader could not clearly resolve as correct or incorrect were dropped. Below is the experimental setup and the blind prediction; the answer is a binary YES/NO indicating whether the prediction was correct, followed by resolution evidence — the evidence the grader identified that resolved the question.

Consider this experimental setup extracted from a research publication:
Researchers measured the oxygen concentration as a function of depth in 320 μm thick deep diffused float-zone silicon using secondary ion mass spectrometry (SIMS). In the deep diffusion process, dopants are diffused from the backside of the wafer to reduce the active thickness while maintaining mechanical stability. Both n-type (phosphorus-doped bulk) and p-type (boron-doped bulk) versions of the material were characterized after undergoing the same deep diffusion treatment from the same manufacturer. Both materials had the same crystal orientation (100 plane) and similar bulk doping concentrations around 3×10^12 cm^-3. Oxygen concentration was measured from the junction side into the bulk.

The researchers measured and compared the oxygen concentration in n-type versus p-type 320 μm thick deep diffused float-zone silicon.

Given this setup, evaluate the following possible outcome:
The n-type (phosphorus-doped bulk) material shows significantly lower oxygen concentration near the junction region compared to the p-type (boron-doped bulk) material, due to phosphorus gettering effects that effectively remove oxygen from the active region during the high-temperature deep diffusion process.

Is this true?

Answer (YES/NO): NO